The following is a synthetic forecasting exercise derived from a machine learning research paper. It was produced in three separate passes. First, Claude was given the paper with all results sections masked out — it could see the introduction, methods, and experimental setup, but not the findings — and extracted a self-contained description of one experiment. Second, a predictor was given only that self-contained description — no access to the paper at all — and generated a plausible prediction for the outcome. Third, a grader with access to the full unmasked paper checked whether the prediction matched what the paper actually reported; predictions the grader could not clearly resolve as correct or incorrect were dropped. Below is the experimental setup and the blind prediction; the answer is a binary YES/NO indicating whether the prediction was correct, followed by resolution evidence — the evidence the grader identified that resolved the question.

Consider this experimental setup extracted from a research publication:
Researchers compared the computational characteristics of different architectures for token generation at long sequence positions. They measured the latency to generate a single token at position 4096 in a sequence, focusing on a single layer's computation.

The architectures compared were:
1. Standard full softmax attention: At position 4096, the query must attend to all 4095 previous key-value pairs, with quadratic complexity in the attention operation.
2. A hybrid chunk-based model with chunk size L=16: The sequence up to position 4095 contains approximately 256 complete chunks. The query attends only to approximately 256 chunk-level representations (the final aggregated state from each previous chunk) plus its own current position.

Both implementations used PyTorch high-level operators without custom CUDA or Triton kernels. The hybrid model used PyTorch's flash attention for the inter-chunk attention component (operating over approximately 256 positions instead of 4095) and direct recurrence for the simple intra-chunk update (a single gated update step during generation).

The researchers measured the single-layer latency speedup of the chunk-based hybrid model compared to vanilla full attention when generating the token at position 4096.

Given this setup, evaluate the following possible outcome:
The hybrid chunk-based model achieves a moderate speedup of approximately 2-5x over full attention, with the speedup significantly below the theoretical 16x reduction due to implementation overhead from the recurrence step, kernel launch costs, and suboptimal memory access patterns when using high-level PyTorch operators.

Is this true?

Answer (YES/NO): NO